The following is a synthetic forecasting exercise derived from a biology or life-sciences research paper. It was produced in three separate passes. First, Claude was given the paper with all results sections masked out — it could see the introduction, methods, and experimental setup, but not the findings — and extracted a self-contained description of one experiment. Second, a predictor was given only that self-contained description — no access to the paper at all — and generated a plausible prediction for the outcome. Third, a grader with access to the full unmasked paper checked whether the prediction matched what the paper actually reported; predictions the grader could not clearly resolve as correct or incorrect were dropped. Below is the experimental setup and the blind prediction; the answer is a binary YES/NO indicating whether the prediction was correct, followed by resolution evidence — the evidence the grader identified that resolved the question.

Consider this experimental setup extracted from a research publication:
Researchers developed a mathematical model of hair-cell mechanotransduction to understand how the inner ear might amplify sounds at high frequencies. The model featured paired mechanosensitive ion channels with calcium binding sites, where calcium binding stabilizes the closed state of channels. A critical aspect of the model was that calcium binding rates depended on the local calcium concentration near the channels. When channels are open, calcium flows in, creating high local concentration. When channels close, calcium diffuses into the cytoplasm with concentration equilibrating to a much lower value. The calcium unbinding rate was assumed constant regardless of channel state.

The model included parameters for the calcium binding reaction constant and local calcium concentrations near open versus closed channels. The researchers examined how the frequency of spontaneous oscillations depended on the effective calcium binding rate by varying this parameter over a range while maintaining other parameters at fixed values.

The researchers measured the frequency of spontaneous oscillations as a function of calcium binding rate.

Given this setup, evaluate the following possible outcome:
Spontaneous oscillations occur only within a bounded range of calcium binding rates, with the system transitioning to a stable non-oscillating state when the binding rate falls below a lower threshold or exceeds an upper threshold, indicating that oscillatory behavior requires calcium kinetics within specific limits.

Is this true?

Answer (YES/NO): YES